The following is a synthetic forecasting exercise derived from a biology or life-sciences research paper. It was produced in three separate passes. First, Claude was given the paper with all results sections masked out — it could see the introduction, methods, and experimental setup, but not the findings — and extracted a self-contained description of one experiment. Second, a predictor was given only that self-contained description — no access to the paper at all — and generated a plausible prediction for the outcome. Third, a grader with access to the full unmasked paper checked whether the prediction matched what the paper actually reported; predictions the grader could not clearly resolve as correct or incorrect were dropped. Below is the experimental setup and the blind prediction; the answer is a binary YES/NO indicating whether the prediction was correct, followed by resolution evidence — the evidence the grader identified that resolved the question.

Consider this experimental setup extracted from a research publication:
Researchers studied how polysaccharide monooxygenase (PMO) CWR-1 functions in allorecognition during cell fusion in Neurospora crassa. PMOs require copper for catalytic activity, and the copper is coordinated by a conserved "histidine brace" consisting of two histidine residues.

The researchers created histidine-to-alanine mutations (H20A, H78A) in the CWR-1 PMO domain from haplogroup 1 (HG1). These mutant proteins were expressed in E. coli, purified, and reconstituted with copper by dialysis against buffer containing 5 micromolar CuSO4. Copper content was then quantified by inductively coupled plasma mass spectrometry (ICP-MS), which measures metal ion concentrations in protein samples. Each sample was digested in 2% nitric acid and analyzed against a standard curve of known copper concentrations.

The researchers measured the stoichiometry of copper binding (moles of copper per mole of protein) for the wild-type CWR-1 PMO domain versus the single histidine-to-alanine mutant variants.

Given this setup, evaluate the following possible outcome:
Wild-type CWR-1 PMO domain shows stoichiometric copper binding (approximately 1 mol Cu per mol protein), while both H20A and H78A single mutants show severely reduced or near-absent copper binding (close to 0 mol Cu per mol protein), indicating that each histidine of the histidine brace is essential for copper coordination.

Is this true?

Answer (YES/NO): NO